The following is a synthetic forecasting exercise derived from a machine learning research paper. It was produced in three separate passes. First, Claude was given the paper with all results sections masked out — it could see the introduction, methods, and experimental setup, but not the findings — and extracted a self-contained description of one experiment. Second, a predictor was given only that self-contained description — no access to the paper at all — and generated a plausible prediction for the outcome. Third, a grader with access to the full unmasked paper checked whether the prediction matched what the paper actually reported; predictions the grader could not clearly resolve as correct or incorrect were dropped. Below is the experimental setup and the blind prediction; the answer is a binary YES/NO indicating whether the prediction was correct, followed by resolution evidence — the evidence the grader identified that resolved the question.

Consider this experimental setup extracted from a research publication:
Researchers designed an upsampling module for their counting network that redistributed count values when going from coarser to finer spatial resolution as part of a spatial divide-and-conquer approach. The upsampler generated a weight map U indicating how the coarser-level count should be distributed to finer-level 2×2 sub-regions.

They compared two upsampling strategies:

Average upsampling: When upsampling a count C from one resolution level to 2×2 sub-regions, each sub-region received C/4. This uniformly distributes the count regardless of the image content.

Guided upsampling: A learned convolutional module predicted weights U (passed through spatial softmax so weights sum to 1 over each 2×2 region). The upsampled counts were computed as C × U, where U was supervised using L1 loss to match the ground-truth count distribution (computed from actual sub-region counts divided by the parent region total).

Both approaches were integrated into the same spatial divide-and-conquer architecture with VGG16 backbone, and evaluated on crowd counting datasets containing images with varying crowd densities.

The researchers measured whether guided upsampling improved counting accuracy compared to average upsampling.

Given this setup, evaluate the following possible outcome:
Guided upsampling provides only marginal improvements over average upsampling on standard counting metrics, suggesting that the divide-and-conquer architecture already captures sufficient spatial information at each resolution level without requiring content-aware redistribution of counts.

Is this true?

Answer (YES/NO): NO